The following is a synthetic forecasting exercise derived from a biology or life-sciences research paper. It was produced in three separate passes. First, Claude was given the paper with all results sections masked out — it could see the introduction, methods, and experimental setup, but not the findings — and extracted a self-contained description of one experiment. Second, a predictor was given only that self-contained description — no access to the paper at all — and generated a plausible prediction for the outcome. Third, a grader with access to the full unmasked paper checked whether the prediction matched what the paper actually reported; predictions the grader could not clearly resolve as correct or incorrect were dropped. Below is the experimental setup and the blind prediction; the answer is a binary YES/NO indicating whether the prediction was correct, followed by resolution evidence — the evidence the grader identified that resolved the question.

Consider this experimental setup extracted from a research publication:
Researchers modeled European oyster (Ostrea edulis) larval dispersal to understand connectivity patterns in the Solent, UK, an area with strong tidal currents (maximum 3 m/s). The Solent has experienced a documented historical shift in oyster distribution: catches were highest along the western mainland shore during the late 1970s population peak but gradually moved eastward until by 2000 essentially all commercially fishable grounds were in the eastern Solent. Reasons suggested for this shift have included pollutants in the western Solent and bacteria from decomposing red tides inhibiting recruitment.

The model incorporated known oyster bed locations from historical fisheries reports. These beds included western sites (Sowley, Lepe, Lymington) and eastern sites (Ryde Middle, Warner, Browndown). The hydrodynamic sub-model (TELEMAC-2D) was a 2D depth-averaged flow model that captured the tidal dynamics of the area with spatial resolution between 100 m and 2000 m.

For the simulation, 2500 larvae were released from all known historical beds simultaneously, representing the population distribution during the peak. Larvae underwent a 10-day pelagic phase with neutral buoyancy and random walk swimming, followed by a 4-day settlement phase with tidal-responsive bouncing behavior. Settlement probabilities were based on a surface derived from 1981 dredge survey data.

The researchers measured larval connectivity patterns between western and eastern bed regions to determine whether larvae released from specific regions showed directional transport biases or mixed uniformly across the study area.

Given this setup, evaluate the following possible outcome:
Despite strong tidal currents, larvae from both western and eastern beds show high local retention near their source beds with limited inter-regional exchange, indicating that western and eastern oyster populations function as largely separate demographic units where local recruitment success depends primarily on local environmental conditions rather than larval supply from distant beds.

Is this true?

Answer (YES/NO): NO